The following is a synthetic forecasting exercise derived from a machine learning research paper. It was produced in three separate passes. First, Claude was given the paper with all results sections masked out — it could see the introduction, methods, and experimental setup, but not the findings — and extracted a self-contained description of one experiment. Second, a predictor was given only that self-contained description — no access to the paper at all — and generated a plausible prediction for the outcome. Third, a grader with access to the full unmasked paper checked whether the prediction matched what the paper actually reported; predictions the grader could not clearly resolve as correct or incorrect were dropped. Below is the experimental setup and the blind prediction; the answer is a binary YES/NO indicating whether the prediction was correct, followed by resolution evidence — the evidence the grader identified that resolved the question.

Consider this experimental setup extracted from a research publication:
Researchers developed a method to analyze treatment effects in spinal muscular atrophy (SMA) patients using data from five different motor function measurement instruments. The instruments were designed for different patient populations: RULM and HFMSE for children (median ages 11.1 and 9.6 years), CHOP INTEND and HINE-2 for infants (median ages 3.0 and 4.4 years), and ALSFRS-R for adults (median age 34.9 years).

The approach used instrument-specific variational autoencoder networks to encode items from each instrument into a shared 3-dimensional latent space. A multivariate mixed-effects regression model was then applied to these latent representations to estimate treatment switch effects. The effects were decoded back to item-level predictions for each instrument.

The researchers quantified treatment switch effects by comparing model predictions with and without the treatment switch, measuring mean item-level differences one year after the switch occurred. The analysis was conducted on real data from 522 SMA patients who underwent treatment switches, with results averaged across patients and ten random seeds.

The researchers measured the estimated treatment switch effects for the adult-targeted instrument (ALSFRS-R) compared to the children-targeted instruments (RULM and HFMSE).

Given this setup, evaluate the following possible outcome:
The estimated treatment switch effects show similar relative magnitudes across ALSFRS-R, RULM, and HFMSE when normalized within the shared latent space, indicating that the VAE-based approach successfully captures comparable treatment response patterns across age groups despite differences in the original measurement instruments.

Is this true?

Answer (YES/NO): NO